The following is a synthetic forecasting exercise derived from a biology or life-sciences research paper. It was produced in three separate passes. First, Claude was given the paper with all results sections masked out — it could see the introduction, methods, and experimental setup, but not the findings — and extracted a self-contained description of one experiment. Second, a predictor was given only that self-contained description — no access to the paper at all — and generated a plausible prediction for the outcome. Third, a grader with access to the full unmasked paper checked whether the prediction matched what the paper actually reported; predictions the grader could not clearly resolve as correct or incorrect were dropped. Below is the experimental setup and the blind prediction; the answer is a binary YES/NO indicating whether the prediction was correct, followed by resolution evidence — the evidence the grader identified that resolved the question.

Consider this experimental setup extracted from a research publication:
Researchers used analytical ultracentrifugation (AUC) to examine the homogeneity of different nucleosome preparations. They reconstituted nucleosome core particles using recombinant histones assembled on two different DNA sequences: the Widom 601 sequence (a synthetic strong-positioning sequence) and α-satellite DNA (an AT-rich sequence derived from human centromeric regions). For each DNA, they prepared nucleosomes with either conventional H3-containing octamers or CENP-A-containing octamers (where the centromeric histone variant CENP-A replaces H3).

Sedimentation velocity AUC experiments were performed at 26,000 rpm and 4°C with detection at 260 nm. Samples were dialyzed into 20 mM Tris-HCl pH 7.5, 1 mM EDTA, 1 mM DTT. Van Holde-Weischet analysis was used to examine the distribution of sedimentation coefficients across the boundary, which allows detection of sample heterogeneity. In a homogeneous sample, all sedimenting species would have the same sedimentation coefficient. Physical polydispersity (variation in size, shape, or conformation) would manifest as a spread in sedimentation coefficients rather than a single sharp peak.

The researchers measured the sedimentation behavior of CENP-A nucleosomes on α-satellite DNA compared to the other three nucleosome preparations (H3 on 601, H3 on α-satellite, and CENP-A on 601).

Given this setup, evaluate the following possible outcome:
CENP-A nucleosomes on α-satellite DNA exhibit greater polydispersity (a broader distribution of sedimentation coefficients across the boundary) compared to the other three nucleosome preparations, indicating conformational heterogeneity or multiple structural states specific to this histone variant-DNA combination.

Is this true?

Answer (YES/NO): YES